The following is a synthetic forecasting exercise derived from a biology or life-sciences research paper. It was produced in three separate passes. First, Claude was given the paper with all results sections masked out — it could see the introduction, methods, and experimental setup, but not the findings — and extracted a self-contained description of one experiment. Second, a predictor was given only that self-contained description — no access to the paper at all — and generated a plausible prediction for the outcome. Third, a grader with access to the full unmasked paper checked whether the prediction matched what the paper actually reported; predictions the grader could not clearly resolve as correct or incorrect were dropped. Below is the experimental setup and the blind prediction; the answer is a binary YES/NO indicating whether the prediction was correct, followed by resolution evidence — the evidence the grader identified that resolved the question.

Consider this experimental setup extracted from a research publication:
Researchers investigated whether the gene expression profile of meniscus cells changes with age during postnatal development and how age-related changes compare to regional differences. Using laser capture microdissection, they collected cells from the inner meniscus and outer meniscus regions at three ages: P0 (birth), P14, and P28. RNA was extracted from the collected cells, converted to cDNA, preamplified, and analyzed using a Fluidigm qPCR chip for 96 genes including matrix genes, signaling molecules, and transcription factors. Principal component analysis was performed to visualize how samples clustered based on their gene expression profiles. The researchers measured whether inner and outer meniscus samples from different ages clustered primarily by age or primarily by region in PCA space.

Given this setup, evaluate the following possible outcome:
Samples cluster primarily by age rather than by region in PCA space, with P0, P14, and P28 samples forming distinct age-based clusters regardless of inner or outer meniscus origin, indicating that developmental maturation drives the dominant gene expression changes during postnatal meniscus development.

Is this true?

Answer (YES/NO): NO